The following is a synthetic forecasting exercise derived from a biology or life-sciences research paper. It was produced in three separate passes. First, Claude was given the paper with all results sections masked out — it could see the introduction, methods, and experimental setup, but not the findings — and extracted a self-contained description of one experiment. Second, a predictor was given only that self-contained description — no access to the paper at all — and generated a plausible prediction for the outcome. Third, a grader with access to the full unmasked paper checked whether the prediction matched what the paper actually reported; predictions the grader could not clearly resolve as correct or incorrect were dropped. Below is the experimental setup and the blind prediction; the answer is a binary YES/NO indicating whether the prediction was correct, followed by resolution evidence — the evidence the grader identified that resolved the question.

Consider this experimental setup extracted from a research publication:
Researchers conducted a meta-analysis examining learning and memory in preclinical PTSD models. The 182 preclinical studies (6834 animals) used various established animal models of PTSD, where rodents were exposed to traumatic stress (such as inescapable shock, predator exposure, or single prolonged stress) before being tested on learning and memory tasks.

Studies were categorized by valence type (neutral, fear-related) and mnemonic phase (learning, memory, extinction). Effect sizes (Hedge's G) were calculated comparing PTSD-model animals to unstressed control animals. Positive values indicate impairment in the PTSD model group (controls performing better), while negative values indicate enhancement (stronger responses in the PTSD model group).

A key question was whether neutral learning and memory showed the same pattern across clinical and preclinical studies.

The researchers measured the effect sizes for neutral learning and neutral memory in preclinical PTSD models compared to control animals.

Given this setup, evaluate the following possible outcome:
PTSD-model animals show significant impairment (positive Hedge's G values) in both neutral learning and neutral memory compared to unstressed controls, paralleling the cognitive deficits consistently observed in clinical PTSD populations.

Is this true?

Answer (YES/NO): NO